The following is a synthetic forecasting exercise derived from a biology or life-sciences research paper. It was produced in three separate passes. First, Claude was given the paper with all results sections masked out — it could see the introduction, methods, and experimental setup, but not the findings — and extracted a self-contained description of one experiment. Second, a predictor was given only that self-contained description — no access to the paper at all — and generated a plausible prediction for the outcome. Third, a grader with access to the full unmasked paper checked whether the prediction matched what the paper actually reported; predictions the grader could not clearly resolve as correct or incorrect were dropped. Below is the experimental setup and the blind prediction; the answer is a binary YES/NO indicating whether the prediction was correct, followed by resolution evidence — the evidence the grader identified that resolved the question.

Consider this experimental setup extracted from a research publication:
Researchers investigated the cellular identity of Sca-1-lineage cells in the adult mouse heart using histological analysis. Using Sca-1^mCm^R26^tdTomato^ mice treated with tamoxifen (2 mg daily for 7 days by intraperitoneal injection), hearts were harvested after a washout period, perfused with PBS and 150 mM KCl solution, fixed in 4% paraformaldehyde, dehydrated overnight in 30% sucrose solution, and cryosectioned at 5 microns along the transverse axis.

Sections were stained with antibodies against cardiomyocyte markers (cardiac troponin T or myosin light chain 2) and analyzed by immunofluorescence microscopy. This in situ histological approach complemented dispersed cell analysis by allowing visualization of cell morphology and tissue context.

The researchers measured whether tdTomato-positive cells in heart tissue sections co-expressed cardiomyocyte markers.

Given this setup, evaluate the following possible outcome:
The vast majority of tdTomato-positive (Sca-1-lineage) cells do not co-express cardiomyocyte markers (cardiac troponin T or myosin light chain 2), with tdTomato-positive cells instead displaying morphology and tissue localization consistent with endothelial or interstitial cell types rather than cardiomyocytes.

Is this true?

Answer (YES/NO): YES